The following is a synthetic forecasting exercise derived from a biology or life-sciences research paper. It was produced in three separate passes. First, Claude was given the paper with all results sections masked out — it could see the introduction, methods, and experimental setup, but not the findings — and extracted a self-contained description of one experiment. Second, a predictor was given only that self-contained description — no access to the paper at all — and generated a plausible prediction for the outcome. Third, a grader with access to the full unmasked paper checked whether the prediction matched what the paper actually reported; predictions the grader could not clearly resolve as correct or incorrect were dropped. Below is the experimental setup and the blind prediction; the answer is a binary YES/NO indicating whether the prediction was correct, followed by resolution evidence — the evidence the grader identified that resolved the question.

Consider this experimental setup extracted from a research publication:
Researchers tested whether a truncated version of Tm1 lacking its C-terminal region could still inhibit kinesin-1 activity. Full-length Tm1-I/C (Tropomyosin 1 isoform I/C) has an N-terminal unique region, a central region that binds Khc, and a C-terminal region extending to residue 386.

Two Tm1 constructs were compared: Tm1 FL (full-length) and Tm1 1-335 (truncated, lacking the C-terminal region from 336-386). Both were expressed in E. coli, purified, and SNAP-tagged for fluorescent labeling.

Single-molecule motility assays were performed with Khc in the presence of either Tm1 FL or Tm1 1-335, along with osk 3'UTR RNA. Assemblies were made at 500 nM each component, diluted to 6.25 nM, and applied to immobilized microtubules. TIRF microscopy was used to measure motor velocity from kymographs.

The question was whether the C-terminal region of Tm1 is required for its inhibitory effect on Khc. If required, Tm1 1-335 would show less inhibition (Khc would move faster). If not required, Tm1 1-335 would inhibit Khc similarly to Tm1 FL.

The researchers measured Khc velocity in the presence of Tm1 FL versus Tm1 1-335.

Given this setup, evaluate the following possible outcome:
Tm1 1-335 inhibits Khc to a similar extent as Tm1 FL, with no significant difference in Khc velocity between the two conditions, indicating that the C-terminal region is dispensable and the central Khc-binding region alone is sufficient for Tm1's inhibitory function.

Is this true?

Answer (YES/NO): YES